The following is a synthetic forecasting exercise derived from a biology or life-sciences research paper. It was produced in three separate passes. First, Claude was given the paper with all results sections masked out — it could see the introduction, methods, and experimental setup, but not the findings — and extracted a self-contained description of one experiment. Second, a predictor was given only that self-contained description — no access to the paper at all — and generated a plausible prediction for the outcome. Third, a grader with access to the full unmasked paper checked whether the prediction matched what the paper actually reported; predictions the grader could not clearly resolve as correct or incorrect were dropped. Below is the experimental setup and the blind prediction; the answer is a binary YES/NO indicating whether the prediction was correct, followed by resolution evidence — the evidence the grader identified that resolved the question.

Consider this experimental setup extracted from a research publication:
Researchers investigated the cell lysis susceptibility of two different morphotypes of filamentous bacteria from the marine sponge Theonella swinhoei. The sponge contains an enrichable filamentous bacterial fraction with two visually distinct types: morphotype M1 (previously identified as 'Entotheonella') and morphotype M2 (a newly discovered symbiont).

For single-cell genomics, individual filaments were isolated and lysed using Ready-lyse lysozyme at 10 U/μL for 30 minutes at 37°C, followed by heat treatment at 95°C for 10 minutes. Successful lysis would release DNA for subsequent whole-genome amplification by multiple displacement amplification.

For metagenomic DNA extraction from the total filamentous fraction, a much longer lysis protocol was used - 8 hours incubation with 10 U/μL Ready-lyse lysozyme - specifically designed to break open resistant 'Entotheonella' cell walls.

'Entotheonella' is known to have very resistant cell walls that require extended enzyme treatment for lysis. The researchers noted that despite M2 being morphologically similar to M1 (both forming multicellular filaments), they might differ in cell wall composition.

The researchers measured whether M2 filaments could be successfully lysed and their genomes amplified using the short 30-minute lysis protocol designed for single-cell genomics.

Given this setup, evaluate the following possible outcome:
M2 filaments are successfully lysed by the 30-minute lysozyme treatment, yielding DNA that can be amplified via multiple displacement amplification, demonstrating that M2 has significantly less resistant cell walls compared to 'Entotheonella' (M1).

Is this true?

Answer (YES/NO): YES